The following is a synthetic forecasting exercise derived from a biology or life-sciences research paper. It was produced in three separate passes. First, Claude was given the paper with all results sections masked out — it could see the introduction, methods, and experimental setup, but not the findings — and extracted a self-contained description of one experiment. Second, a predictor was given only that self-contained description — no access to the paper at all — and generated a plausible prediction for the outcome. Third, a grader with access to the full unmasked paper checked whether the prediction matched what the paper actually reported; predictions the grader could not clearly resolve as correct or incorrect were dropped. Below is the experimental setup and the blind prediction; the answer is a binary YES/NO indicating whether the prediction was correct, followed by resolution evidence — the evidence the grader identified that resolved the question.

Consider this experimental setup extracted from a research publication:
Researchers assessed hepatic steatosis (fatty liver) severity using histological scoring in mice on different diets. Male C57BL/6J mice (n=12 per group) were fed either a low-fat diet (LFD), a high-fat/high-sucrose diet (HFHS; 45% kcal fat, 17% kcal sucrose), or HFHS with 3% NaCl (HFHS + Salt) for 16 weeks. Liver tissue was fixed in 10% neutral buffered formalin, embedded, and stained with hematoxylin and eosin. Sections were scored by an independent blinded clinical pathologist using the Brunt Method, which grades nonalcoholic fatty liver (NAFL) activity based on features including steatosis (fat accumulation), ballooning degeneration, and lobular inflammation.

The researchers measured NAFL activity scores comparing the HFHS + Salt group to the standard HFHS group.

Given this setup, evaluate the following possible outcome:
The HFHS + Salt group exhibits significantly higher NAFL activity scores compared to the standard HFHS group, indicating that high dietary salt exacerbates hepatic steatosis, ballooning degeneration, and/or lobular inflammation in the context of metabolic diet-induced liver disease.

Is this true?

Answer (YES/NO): NO